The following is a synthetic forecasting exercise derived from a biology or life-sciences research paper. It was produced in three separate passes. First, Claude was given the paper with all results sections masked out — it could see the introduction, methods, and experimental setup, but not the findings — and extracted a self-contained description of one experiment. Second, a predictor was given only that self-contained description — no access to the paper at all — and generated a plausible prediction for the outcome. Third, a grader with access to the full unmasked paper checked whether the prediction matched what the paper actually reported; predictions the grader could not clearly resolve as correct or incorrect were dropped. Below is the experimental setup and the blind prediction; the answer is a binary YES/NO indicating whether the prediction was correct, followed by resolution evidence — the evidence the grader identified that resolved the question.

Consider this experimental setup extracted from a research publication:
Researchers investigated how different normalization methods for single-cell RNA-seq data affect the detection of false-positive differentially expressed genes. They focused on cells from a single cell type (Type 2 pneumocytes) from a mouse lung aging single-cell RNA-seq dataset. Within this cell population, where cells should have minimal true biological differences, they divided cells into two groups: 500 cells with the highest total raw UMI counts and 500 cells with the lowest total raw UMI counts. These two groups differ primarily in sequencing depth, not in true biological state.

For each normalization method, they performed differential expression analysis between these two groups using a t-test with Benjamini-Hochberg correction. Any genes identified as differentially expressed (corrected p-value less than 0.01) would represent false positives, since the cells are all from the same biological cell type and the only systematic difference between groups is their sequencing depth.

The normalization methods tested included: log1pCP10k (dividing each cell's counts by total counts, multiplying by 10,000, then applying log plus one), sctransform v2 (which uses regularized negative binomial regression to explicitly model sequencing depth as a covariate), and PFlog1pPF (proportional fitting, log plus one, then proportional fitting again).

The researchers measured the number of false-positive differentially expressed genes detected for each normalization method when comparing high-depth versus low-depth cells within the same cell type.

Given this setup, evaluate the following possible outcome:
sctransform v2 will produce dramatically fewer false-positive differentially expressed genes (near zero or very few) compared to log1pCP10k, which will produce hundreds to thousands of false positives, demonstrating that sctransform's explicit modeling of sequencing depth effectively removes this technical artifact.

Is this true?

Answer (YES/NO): NO